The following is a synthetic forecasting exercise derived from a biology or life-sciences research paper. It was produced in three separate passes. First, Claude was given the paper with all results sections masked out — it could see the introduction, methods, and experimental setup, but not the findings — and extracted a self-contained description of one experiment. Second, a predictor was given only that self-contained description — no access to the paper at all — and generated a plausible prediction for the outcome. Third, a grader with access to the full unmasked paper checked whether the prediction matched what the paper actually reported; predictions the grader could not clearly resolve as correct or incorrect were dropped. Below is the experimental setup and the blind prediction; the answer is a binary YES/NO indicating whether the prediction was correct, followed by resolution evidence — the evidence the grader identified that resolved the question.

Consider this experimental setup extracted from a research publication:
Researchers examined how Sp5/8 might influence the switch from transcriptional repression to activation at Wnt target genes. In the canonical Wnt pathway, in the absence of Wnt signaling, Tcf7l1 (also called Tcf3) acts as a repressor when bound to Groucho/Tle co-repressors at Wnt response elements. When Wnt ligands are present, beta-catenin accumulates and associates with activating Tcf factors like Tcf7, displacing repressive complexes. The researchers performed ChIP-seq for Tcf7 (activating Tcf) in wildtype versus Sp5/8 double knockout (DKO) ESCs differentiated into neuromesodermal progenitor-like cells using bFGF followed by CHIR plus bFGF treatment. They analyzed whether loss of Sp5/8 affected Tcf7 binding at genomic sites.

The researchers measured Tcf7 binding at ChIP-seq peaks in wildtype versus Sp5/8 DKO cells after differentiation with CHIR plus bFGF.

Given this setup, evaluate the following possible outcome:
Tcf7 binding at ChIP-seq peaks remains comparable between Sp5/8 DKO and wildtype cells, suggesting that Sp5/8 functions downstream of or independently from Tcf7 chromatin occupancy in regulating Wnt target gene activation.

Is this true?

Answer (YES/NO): NO